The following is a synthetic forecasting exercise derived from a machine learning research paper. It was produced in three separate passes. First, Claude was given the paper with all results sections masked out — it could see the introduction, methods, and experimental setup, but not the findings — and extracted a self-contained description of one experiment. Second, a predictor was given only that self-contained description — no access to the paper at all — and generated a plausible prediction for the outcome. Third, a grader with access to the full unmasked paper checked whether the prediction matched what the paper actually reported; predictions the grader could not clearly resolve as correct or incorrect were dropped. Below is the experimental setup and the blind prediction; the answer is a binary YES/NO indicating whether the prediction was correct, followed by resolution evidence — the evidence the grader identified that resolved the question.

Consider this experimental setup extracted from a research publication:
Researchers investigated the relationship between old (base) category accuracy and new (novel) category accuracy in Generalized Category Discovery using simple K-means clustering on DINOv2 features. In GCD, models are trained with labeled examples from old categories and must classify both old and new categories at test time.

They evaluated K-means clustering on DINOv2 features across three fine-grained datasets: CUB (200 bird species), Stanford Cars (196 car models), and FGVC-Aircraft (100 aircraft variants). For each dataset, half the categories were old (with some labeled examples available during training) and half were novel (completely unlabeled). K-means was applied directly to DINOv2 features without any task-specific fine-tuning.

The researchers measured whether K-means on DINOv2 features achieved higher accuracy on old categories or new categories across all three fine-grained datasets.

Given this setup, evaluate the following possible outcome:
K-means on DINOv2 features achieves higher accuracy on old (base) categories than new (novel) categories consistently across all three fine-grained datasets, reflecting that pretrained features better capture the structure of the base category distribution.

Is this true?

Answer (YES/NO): NO